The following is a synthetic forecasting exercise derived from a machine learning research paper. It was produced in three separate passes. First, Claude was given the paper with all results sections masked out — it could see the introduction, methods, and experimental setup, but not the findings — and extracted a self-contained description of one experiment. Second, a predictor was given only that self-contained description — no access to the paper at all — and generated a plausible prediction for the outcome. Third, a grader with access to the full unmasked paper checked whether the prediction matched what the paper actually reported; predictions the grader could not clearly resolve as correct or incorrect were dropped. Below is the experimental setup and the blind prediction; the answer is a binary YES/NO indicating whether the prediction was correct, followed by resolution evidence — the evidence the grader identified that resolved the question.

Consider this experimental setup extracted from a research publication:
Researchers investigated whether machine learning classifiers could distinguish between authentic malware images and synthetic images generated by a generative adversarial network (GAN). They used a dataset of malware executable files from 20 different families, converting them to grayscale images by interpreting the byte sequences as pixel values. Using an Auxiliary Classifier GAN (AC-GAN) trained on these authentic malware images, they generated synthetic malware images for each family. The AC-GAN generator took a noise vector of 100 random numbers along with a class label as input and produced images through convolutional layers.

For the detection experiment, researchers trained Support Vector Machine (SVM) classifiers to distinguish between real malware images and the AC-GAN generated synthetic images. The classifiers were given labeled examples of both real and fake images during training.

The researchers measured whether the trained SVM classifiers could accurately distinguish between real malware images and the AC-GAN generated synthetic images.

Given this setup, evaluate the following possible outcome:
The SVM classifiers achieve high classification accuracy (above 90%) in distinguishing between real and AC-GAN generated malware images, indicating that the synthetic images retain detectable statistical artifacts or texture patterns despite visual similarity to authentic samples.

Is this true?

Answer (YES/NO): YES